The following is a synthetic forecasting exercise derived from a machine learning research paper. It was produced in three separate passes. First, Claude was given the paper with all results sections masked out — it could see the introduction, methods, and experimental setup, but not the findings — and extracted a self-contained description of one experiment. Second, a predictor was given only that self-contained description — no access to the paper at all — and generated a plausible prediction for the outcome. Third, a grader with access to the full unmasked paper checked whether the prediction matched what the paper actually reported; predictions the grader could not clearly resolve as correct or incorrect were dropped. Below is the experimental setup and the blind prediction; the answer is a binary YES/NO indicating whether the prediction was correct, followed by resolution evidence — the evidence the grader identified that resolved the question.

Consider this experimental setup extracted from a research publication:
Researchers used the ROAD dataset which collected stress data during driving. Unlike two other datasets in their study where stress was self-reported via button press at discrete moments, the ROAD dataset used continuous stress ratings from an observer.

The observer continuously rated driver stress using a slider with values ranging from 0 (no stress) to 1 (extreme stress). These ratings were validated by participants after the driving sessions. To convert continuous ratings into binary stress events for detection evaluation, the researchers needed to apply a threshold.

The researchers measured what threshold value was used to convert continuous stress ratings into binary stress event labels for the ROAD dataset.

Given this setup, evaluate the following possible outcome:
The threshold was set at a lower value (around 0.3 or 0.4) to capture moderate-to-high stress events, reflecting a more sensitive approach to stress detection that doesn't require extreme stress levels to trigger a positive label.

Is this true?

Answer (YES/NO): NO